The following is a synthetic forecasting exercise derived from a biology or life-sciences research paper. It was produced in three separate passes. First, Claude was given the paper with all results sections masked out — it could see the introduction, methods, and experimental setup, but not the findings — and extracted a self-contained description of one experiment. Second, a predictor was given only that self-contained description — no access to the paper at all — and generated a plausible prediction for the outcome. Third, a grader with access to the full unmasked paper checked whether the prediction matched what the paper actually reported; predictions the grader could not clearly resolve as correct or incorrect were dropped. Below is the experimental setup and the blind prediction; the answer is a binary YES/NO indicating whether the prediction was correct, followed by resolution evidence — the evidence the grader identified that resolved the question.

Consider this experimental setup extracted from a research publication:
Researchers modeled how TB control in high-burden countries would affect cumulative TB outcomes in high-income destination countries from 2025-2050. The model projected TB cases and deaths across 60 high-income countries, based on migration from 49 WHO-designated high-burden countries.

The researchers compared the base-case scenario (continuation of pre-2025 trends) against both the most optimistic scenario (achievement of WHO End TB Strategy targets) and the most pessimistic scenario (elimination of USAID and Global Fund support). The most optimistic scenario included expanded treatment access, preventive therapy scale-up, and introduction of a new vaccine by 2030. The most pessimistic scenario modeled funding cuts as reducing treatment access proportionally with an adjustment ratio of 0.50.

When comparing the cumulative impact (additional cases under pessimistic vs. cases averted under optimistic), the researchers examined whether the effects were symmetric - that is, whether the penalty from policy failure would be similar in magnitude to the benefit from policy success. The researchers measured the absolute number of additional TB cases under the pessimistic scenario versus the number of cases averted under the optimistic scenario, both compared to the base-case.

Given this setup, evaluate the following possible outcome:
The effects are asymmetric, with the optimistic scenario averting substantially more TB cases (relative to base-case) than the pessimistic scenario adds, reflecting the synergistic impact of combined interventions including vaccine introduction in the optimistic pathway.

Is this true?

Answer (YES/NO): NO